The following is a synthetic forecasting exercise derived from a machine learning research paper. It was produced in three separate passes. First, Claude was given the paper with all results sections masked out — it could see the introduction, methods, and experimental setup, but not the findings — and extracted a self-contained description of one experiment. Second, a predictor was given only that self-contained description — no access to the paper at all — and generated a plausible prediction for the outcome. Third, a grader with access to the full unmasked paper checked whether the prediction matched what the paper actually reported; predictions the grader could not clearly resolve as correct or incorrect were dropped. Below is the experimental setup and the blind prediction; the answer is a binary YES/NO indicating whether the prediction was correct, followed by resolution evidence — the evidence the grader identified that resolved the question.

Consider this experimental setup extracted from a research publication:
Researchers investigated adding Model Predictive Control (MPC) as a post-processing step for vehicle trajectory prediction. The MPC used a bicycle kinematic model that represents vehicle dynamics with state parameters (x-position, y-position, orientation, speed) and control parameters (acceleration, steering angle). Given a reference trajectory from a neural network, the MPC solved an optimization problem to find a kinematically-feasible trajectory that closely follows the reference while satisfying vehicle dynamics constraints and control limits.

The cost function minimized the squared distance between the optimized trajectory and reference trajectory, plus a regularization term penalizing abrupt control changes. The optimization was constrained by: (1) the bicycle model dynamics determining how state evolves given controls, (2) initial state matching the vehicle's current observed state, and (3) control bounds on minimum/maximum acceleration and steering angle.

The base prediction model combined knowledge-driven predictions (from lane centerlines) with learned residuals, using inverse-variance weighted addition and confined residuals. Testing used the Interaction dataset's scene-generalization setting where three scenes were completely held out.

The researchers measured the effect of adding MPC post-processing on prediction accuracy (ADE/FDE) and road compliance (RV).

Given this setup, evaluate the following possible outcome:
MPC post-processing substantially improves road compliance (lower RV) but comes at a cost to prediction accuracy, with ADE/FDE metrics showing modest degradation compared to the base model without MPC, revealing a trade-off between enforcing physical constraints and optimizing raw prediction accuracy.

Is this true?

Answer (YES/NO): NO